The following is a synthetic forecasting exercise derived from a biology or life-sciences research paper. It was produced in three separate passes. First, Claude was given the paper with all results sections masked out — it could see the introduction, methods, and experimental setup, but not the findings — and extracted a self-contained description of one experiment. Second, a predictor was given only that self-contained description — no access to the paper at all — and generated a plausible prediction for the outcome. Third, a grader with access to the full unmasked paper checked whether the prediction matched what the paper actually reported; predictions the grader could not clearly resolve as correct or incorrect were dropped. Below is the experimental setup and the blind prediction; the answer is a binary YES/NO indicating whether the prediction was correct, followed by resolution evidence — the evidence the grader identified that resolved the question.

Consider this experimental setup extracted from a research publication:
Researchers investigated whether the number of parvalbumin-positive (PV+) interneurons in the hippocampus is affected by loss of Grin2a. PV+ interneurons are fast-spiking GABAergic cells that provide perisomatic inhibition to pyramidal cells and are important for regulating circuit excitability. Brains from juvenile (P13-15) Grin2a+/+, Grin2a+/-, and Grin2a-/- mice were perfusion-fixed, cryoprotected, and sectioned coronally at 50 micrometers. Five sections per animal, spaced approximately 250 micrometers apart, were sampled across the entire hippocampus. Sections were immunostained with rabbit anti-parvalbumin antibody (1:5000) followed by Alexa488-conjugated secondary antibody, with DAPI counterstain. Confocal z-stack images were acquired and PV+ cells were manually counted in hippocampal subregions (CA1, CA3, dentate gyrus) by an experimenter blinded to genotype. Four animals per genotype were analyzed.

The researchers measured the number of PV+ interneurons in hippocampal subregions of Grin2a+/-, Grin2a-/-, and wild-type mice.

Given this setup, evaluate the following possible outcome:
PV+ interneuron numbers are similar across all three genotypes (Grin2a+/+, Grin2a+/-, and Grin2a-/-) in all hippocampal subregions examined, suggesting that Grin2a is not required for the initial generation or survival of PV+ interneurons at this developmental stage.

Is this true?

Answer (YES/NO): NO